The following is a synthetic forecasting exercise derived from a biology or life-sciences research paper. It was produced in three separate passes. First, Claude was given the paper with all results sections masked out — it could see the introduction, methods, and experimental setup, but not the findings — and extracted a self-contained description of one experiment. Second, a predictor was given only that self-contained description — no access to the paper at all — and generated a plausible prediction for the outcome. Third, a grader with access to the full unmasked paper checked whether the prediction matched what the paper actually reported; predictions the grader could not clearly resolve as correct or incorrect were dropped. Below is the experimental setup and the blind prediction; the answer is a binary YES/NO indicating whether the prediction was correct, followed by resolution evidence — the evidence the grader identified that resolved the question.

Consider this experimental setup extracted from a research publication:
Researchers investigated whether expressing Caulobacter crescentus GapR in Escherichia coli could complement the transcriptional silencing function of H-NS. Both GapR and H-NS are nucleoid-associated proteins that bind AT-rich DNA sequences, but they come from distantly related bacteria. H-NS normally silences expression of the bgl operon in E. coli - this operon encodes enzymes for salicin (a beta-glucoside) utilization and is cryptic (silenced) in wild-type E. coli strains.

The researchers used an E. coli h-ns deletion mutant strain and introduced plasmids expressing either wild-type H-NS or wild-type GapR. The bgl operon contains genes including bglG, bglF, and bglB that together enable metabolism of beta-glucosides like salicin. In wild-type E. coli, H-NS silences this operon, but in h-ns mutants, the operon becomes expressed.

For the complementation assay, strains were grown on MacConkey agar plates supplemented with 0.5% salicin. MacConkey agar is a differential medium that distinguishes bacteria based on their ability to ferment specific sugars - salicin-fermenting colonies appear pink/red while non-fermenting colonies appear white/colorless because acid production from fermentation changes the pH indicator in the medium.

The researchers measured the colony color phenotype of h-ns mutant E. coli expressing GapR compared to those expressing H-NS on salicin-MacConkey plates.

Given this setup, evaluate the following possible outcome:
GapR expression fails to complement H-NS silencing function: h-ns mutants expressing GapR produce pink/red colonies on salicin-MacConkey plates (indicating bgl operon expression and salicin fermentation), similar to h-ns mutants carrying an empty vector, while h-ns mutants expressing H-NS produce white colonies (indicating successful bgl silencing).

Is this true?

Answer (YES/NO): YES